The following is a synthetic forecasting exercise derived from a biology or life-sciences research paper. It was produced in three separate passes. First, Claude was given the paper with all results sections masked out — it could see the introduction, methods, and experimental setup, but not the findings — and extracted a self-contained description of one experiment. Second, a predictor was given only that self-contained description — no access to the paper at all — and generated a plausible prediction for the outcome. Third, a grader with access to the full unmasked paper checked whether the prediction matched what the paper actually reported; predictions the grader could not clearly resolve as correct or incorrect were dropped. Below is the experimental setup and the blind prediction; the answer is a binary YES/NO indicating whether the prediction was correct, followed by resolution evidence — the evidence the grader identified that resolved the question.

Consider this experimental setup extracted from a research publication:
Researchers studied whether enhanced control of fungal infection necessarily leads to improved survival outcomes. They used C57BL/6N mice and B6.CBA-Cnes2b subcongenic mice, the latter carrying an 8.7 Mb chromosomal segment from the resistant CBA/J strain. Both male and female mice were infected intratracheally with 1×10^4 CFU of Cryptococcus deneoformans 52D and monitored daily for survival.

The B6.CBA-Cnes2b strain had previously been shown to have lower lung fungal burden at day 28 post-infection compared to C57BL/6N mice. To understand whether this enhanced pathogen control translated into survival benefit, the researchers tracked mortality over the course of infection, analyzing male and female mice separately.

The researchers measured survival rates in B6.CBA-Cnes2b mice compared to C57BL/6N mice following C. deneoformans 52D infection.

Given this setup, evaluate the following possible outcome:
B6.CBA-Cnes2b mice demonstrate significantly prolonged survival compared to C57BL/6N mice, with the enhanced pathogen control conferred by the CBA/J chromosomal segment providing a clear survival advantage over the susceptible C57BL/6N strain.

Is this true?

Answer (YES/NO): NO